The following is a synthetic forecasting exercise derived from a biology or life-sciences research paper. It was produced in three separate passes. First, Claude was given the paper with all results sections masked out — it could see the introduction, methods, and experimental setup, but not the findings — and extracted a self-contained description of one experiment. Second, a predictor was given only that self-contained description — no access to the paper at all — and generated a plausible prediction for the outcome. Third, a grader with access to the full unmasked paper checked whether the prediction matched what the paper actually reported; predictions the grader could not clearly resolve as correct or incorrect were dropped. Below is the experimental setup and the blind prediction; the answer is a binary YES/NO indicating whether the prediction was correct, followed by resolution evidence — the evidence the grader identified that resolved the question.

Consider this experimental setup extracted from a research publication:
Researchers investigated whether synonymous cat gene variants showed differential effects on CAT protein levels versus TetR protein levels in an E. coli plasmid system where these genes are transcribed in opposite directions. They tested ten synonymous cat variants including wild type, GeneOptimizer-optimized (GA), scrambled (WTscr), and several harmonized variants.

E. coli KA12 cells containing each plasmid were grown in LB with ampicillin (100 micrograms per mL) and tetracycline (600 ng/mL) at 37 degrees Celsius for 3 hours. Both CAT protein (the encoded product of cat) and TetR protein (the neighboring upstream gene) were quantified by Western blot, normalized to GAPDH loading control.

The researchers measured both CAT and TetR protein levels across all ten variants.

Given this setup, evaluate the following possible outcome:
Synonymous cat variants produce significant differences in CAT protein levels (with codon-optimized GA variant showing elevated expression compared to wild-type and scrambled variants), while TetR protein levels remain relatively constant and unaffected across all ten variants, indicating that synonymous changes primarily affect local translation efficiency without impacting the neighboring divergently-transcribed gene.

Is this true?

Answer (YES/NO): NO